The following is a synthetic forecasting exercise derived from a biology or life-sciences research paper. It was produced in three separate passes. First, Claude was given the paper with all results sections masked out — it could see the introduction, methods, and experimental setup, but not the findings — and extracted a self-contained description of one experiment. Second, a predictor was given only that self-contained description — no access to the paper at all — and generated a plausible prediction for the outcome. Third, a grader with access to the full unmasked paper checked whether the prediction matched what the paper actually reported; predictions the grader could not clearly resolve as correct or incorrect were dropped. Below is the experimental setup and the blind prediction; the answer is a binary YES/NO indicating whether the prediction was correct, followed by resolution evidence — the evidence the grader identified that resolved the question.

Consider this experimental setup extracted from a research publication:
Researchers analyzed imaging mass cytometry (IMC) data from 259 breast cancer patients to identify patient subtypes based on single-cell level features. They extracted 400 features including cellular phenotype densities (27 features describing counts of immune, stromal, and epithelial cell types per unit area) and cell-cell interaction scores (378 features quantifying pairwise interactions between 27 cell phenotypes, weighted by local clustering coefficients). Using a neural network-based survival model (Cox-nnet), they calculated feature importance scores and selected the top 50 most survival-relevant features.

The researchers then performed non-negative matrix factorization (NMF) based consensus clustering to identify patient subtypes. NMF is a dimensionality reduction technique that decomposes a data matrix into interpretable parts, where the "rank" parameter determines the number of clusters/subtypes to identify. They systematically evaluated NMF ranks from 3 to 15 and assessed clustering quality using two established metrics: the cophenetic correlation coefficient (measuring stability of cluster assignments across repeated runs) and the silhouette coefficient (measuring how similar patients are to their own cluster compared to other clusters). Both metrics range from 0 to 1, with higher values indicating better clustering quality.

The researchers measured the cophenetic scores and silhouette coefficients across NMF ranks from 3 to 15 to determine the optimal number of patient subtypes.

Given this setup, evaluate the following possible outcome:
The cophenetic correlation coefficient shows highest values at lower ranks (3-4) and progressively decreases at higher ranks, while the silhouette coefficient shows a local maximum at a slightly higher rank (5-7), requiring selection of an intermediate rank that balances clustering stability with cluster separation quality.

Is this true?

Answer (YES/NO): NO